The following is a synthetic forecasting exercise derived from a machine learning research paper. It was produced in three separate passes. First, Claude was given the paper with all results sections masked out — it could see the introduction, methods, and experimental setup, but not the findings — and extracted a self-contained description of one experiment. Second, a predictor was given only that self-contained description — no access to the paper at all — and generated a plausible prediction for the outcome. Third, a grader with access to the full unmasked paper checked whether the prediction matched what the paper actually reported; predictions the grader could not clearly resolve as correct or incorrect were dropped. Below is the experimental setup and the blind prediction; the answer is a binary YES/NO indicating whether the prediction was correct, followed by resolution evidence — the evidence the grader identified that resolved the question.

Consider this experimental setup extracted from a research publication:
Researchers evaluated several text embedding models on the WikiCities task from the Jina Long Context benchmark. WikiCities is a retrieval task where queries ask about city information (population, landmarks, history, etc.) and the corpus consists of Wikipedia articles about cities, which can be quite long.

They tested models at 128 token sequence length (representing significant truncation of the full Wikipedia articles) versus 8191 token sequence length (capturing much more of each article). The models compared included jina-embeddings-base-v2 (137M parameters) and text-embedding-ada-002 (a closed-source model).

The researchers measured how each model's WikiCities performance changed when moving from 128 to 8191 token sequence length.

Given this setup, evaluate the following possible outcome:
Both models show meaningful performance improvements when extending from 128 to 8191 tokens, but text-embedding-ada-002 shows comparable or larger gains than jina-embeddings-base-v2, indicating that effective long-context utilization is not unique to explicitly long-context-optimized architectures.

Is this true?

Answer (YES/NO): NO